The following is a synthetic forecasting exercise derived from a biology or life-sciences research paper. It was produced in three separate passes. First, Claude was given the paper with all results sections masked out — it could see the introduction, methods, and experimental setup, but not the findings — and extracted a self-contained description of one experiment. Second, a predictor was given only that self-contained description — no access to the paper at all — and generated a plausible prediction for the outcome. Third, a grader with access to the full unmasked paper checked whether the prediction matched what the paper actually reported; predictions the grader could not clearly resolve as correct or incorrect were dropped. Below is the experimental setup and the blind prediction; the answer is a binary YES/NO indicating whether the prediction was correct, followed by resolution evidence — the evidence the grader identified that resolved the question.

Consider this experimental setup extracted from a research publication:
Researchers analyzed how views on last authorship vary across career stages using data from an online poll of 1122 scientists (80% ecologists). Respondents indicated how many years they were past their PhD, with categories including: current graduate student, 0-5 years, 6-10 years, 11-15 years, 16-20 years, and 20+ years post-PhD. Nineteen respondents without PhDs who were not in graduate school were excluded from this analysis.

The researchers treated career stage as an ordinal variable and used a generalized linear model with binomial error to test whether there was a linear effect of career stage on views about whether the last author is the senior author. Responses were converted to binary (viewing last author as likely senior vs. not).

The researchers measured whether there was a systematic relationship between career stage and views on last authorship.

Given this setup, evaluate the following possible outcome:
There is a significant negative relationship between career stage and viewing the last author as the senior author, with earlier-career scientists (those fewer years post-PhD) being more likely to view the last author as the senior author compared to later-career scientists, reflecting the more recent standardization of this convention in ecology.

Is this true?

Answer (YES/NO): YES